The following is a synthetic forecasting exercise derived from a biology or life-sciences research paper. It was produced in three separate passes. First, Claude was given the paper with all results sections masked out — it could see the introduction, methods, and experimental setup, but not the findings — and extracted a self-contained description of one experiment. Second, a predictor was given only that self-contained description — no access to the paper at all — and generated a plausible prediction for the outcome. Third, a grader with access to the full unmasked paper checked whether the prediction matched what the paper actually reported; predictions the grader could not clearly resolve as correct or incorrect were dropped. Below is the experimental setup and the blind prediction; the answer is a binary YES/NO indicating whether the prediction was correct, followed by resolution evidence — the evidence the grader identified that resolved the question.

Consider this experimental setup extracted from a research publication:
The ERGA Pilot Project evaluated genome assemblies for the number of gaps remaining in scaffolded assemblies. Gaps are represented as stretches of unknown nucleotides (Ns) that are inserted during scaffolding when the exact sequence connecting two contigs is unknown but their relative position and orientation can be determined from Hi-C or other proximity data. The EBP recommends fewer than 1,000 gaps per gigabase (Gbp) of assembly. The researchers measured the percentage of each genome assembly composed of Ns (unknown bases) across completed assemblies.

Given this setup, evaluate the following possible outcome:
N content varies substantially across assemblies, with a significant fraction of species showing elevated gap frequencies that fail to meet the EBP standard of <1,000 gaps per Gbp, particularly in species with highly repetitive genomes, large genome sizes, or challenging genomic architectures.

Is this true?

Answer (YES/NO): NO